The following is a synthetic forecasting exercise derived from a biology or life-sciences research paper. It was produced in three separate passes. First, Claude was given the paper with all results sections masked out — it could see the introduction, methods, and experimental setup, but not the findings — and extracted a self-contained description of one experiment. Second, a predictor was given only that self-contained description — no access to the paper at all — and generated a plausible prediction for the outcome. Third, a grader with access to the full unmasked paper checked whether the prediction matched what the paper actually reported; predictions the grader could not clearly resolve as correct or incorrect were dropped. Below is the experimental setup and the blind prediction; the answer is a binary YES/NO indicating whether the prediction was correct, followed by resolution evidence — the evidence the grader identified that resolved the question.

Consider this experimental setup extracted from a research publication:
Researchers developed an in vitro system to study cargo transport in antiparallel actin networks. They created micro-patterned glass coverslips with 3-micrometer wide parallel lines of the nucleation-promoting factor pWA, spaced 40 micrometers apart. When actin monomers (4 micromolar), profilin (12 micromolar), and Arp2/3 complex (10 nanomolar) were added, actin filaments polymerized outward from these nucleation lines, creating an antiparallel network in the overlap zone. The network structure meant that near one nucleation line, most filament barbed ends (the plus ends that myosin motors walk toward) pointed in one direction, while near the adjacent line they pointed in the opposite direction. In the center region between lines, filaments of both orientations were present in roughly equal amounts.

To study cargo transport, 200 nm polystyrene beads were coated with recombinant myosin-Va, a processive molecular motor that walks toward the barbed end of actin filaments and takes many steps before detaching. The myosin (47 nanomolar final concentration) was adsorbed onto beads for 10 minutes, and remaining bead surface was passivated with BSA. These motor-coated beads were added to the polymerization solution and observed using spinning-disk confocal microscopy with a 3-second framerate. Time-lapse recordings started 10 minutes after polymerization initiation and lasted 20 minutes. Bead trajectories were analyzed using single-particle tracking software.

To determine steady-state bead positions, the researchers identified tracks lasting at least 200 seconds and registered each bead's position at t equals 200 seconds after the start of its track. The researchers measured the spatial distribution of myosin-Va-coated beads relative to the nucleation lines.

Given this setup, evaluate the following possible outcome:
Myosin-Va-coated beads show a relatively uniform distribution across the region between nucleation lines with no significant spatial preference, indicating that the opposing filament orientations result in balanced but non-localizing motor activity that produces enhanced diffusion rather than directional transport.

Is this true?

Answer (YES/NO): NO